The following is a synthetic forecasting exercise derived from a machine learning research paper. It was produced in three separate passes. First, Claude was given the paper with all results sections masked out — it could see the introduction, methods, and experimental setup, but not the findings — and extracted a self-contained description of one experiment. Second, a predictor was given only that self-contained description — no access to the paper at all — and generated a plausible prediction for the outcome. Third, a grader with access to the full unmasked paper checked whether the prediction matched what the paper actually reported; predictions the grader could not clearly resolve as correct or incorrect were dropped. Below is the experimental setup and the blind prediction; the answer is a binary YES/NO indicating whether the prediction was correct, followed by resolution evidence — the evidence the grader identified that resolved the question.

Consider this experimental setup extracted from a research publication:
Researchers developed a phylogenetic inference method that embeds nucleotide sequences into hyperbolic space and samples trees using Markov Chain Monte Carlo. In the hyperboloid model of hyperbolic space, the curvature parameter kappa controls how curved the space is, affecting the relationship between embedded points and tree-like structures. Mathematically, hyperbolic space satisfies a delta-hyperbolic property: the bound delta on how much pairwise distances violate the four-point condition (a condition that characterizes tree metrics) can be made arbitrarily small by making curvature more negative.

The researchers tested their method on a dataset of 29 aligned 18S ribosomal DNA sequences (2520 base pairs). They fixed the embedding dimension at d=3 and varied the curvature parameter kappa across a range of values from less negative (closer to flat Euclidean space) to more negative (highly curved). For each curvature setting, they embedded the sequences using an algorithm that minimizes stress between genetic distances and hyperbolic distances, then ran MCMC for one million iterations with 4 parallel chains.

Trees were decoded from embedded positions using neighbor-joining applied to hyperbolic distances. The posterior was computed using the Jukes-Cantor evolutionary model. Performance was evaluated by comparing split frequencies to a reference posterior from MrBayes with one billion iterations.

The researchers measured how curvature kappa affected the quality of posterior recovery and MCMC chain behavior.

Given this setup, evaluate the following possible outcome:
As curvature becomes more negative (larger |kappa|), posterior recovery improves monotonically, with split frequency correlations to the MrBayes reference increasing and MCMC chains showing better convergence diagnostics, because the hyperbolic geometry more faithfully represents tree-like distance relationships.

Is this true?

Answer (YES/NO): NO